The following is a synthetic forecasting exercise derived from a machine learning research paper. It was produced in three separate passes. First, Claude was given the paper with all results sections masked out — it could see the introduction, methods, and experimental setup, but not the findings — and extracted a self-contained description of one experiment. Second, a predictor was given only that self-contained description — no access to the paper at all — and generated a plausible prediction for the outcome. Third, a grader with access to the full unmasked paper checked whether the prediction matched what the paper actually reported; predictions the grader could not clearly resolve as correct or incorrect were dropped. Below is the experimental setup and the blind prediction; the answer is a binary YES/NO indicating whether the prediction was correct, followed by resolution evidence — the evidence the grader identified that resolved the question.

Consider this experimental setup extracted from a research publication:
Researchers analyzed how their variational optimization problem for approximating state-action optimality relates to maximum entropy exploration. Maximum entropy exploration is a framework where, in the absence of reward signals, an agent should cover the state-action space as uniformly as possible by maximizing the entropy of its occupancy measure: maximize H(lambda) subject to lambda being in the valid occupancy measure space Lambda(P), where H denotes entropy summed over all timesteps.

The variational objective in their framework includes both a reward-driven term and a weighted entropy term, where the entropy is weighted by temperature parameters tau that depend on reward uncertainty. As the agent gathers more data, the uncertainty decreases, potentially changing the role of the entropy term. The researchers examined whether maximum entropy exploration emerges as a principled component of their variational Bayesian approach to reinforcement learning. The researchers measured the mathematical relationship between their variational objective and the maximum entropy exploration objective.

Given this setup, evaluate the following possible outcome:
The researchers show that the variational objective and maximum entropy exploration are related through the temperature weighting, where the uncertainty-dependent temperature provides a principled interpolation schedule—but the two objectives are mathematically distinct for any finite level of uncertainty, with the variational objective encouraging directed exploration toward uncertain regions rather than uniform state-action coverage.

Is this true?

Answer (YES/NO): NO